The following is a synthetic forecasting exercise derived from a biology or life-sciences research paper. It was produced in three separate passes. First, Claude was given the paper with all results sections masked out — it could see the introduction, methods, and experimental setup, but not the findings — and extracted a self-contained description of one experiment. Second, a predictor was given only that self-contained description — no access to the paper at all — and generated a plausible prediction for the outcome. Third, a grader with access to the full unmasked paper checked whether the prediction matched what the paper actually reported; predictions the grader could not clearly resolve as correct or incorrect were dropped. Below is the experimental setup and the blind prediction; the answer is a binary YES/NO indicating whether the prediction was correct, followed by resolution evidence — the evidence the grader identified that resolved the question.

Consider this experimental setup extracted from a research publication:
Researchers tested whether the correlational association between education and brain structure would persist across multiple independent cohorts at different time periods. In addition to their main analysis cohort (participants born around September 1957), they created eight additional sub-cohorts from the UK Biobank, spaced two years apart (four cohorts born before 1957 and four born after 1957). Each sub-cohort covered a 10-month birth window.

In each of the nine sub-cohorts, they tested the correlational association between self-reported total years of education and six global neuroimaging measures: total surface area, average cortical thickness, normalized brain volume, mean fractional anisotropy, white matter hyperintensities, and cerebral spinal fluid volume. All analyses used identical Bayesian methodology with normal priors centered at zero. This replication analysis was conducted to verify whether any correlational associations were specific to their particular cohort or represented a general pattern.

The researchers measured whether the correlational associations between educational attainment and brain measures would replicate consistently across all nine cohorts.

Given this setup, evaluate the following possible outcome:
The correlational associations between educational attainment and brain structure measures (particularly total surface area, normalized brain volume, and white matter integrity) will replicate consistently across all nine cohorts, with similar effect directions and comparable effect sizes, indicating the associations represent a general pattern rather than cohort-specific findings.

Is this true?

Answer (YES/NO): NO